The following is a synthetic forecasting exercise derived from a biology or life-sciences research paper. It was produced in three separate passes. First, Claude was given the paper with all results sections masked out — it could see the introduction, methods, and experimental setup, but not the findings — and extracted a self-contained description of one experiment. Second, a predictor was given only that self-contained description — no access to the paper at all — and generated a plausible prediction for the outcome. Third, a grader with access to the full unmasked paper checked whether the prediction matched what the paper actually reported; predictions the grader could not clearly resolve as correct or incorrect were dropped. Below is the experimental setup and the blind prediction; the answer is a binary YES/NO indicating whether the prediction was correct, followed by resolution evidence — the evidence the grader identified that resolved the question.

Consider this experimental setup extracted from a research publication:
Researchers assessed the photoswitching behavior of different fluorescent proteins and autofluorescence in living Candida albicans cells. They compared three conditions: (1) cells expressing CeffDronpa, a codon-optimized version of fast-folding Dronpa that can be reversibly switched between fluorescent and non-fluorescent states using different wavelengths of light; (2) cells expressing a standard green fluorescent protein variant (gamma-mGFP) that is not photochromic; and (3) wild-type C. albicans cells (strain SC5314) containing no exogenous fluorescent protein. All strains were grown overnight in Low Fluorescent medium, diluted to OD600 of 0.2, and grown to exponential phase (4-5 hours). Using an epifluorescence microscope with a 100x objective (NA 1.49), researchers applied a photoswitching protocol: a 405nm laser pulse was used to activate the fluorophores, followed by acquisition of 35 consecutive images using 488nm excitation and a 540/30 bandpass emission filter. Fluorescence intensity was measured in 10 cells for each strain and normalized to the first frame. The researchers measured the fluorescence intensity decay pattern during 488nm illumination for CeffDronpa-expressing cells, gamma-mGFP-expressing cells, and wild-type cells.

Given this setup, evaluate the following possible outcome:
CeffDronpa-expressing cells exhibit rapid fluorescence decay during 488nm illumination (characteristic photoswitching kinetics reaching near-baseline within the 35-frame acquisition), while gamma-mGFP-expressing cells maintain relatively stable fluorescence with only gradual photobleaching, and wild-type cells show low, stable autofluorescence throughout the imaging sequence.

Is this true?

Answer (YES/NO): YES